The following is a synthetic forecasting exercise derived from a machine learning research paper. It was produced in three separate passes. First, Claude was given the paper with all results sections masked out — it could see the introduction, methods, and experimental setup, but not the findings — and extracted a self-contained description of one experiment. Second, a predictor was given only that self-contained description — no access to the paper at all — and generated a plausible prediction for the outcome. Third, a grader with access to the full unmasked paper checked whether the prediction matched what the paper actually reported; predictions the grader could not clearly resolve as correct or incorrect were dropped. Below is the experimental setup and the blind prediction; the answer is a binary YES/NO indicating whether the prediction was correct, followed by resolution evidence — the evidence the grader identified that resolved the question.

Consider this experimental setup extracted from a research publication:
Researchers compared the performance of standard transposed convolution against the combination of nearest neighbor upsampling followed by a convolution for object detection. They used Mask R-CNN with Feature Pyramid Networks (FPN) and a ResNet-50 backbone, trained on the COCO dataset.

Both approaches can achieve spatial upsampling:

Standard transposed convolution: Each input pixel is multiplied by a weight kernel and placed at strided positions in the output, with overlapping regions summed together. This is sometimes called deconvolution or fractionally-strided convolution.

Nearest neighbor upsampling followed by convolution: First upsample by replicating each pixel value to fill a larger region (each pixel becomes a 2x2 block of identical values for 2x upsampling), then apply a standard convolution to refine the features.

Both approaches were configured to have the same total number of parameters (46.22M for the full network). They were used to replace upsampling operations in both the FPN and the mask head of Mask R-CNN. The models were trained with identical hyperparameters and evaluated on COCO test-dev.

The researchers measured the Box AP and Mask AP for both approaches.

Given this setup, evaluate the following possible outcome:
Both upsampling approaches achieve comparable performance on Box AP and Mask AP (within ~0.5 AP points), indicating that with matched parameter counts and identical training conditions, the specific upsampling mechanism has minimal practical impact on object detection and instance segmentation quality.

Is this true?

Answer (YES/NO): YES